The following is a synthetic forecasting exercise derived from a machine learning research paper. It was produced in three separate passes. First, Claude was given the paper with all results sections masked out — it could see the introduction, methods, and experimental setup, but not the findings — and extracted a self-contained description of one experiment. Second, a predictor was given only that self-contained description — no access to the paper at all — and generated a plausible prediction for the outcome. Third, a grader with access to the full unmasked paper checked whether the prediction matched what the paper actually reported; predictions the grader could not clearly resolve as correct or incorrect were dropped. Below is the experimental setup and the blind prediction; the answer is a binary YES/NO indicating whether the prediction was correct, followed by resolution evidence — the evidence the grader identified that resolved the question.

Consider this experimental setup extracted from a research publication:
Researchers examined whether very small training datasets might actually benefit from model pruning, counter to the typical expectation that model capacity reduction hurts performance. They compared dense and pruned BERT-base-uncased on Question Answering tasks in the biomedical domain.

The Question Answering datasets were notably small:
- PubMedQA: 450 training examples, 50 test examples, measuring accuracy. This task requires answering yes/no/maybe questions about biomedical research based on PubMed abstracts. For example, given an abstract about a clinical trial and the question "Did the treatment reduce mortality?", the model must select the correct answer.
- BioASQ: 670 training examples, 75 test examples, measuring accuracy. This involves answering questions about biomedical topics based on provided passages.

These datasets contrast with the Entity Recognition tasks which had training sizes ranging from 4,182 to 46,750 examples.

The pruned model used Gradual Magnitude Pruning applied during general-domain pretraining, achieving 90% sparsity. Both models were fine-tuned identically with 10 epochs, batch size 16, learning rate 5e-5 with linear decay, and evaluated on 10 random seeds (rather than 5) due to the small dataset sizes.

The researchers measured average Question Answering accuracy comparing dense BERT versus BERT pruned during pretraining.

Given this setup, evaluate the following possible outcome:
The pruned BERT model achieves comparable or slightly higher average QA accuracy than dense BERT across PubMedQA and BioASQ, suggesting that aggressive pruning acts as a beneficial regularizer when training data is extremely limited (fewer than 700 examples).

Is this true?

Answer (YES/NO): YES